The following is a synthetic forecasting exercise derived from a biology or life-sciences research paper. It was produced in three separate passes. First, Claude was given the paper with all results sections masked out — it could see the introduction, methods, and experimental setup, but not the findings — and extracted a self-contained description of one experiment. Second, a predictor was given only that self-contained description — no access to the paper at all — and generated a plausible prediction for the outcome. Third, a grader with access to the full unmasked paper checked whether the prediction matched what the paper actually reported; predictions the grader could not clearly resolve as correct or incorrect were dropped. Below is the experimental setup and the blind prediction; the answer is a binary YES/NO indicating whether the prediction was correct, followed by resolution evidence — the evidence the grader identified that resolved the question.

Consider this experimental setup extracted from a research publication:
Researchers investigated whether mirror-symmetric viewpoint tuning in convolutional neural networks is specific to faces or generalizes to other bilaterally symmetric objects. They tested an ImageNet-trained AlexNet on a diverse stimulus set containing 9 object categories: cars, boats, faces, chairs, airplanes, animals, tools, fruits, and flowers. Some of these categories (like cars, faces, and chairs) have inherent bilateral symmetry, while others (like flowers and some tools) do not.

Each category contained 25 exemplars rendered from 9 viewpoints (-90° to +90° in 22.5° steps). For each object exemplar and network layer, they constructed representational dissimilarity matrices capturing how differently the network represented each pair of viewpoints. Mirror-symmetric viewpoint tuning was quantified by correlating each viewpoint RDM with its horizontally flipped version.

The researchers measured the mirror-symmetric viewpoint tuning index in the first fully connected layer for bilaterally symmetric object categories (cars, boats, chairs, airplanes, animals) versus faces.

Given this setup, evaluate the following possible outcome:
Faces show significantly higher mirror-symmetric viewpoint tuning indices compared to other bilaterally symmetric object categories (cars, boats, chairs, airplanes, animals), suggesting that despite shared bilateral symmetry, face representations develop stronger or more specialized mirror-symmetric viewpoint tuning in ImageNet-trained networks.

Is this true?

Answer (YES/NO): NO